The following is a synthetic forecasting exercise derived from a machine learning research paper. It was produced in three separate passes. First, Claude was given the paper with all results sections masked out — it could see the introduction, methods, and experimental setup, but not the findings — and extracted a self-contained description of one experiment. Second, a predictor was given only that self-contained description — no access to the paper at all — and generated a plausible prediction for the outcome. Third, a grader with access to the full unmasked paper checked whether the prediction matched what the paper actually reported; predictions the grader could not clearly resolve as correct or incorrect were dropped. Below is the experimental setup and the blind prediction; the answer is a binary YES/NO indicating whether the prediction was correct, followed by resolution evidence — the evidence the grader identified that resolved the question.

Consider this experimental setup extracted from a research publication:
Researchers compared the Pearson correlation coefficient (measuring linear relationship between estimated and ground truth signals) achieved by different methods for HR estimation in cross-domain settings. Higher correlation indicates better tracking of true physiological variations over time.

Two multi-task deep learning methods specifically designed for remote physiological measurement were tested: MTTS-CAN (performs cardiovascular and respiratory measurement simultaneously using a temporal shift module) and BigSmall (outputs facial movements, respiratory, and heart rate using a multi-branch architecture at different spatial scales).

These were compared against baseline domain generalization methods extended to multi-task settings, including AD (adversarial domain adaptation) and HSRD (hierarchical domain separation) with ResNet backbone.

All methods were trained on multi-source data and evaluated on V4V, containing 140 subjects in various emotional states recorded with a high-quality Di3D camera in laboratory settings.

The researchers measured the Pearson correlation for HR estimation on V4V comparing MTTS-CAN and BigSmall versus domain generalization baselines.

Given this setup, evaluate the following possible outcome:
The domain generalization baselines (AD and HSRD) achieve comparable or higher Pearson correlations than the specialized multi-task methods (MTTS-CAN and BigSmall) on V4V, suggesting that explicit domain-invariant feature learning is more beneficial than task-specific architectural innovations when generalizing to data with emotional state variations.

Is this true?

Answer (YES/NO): YES